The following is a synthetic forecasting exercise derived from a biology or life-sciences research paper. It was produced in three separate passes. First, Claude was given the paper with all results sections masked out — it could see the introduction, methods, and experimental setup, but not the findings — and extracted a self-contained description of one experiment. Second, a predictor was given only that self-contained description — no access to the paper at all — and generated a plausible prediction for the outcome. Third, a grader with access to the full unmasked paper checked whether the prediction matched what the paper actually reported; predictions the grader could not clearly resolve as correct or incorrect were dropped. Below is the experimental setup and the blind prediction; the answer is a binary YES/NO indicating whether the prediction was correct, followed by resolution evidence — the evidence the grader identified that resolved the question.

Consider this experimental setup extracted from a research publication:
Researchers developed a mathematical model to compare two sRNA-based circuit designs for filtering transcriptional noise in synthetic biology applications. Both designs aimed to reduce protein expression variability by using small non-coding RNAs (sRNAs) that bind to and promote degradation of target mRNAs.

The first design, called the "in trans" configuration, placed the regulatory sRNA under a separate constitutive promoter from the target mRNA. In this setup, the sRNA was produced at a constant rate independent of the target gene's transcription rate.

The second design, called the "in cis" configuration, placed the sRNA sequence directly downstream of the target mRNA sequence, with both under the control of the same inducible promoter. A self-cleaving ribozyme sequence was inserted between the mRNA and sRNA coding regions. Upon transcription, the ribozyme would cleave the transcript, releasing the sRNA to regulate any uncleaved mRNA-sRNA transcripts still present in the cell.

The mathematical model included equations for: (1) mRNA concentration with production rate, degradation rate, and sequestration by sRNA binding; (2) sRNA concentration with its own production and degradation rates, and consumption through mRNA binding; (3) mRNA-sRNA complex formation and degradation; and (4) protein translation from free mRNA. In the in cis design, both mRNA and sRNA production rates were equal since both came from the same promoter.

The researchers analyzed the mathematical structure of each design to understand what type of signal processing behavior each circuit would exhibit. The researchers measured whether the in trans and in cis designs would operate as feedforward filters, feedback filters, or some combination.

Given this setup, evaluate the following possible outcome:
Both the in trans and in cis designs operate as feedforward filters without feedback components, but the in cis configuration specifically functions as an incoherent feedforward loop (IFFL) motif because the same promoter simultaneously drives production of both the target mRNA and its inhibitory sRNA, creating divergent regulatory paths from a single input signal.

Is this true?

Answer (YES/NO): NO